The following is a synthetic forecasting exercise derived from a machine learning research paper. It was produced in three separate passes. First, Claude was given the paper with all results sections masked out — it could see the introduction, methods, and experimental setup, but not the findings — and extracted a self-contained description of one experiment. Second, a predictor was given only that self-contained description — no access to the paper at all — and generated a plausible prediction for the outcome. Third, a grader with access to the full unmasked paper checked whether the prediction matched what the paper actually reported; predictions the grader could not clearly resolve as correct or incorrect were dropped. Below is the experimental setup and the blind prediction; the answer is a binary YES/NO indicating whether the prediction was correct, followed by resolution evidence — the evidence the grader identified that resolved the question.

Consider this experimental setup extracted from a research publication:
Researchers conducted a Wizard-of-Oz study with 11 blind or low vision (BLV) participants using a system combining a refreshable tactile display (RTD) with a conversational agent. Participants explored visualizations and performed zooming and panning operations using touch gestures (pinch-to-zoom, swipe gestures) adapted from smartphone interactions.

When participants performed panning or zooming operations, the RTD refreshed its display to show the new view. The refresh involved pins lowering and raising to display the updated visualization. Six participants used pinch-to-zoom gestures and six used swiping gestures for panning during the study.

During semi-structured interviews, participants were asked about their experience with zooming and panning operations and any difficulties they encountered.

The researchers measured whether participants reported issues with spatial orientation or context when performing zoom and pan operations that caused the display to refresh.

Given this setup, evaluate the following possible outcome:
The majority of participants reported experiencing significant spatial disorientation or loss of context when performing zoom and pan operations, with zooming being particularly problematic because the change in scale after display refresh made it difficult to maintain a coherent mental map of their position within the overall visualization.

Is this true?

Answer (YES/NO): NO